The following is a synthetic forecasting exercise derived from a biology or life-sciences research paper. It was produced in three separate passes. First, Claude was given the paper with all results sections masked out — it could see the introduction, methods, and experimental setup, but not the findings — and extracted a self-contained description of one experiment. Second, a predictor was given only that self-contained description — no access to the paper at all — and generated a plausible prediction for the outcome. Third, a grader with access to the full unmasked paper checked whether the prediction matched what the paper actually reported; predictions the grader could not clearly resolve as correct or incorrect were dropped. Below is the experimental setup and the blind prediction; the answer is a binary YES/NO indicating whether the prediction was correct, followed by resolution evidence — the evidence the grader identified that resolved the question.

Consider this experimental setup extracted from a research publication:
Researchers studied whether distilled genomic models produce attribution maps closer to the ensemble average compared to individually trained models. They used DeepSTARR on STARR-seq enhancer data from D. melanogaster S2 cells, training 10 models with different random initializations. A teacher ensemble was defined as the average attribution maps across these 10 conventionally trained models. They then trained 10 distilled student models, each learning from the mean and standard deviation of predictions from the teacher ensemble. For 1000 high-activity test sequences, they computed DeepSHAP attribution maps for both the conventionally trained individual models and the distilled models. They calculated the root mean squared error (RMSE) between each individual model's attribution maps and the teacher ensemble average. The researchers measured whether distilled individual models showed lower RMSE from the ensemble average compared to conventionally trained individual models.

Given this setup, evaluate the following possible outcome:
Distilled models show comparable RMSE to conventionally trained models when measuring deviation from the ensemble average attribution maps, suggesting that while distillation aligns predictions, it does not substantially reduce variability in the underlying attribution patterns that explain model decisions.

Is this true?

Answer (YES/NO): NO